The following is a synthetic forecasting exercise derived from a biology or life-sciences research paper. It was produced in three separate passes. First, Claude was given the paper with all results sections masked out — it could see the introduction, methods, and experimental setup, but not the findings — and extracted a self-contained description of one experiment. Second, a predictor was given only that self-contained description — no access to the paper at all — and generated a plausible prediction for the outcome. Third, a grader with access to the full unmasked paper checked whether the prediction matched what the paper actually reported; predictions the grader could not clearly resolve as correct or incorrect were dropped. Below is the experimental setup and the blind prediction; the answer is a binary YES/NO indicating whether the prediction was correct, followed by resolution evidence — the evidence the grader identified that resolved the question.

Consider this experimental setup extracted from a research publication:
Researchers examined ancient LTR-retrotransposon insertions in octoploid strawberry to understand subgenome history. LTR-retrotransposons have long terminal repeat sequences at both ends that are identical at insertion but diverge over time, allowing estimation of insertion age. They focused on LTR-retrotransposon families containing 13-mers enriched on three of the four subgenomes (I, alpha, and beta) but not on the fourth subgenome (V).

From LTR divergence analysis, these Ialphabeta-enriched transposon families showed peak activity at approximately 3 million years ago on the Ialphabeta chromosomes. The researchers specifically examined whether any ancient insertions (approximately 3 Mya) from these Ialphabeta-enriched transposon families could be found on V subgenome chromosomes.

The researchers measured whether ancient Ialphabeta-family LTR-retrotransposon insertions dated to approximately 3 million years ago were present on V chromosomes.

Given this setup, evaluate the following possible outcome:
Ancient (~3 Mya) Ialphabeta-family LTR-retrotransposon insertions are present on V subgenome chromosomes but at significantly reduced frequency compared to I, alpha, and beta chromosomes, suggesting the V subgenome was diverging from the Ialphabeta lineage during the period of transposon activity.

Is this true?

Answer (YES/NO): NO